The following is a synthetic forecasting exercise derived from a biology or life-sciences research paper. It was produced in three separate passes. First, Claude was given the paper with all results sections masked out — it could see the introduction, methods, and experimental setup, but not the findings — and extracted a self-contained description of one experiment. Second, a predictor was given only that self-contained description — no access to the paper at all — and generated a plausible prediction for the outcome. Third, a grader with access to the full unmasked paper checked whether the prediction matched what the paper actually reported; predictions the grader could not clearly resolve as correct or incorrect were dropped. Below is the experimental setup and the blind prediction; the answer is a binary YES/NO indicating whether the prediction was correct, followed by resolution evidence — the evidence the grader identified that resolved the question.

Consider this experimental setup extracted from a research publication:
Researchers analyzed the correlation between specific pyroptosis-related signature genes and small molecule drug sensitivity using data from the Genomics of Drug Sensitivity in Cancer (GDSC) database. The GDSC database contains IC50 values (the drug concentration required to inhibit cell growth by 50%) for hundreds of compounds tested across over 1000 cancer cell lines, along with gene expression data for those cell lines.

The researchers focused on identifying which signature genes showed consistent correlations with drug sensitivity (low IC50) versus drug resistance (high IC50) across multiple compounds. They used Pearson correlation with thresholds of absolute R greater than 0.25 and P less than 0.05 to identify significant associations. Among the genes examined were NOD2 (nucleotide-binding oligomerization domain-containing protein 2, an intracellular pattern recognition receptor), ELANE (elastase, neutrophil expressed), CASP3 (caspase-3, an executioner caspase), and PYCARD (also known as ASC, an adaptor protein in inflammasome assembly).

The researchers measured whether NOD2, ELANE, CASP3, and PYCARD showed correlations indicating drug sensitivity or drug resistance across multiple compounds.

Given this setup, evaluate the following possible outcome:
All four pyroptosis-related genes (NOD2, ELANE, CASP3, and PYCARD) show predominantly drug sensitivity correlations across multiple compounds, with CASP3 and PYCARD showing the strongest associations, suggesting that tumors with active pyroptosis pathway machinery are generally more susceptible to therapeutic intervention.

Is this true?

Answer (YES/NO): NO